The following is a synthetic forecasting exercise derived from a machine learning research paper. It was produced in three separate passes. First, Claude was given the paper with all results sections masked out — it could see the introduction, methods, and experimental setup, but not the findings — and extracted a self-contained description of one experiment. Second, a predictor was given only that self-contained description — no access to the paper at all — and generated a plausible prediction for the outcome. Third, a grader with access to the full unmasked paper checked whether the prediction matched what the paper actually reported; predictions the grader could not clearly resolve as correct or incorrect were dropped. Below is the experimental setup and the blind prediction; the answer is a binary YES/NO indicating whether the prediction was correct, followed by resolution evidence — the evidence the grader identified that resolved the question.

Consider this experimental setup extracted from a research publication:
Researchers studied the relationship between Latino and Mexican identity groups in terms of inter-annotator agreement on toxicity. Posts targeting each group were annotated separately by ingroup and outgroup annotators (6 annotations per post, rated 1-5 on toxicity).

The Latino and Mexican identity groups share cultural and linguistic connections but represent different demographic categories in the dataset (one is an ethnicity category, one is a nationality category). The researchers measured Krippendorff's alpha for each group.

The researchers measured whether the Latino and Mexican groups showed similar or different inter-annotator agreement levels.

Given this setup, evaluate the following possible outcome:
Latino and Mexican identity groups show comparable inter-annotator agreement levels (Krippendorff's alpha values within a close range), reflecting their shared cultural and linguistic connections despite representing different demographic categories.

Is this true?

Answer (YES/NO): NO